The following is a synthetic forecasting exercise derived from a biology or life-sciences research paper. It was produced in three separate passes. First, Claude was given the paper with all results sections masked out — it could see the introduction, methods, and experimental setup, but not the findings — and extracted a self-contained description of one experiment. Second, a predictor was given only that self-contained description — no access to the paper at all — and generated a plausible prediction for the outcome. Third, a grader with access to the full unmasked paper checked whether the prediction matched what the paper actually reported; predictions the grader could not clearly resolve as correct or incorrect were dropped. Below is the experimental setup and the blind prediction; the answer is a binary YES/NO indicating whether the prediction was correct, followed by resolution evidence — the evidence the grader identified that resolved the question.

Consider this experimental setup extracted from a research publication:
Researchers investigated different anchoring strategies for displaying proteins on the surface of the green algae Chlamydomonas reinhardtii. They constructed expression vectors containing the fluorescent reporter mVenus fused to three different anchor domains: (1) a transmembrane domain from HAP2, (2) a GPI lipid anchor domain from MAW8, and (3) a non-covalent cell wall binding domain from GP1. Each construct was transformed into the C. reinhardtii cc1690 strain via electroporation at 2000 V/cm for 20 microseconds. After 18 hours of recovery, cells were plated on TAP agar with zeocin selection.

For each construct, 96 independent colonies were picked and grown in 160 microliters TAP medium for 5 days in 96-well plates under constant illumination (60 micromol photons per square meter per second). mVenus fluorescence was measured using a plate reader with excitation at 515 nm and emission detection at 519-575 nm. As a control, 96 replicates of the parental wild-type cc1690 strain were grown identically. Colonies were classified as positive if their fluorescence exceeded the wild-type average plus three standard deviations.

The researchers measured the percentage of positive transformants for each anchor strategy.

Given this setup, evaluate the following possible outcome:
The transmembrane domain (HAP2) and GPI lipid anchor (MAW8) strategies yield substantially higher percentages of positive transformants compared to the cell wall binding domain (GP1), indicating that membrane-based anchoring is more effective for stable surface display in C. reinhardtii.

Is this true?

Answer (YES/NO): NO